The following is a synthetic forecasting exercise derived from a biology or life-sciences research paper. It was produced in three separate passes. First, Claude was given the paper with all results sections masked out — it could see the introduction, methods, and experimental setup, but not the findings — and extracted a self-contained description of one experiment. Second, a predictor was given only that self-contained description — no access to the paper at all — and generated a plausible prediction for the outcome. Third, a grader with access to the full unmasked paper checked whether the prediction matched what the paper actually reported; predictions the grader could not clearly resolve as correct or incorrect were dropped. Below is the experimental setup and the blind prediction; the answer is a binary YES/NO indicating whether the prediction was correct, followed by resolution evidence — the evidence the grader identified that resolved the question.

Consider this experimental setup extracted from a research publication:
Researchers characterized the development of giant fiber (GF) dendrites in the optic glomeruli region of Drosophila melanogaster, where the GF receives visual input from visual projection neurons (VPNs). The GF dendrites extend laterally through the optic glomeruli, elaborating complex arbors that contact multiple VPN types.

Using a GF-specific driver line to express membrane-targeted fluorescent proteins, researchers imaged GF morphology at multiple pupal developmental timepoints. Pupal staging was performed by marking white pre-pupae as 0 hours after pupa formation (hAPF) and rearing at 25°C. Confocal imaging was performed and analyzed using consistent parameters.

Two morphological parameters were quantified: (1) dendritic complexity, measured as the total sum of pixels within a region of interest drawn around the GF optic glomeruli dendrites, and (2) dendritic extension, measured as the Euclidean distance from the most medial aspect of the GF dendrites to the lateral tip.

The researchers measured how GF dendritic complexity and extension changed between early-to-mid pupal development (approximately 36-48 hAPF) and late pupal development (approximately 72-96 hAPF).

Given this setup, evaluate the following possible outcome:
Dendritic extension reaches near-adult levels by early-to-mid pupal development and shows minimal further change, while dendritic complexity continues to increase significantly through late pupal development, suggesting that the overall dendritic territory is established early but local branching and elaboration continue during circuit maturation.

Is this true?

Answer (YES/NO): NO